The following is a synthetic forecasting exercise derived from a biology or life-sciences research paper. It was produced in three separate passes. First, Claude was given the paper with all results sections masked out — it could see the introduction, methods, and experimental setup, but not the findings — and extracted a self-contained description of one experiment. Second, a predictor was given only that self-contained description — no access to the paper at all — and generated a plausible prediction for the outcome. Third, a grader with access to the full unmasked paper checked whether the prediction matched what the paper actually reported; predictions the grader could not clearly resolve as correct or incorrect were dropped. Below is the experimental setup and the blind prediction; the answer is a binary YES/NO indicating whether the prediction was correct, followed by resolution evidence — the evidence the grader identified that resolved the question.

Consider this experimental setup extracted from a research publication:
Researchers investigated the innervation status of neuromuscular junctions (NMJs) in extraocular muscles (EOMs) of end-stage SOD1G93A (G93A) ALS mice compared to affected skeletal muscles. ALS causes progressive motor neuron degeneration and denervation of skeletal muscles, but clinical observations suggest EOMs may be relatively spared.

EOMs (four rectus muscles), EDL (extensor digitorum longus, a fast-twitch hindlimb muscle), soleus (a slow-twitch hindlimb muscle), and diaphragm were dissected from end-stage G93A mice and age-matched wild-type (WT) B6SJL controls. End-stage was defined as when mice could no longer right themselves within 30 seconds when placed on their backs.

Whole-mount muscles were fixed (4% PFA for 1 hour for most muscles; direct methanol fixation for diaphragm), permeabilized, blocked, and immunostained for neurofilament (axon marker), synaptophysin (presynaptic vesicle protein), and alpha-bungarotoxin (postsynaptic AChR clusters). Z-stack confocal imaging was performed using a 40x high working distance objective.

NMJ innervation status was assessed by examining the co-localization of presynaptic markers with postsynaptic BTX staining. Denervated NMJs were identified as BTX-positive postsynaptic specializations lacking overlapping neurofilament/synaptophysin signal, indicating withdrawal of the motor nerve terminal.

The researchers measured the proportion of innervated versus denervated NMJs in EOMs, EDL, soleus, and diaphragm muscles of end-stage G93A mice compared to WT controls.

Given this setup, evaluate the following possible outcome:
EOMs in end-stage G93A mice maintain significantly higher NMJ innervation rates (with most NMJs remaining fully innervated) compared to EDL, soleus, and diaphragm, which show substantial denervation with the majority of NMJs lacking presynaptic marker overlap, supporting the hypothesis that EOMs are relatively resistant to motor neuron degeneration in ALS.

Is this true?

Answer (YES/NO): YES